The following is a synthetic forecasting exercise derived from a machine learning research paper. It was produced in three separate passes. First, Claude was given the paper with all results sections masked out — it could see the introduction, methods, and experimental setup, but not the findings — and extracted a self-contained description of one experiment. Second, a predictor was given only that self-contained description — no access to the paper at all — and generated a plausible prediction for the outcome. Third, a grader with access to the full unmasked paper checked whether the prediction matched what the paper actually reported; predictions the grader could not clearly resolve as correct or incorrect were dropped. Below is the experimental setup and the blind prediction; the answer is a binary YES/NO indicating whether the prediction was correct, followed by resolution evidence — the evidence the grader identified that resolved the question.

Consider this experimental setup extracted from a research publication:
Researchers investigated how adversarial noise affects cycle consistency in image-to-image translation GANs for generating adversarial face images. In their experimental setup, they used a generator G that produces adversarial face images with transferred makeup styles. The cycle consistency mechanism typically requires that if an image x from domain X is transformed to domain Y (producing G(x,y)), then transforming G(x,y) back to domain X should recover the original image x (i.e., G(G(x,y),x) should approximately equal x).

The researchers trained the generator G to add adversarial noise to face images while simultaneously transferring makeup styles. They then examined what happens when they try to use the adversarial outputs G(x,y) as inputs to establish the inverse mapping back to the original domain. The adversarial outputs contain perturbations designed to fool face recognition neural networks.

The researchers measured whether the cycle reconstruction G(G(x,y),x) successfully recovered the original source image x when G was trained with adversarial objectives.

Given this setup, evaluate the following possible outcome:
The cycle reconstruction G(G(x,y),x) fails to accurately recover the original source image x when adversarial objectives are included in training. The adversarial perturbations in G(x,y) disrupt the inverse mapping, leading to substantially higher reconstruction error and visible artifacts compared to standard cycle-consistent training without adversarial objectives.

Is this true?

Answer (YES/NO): YES